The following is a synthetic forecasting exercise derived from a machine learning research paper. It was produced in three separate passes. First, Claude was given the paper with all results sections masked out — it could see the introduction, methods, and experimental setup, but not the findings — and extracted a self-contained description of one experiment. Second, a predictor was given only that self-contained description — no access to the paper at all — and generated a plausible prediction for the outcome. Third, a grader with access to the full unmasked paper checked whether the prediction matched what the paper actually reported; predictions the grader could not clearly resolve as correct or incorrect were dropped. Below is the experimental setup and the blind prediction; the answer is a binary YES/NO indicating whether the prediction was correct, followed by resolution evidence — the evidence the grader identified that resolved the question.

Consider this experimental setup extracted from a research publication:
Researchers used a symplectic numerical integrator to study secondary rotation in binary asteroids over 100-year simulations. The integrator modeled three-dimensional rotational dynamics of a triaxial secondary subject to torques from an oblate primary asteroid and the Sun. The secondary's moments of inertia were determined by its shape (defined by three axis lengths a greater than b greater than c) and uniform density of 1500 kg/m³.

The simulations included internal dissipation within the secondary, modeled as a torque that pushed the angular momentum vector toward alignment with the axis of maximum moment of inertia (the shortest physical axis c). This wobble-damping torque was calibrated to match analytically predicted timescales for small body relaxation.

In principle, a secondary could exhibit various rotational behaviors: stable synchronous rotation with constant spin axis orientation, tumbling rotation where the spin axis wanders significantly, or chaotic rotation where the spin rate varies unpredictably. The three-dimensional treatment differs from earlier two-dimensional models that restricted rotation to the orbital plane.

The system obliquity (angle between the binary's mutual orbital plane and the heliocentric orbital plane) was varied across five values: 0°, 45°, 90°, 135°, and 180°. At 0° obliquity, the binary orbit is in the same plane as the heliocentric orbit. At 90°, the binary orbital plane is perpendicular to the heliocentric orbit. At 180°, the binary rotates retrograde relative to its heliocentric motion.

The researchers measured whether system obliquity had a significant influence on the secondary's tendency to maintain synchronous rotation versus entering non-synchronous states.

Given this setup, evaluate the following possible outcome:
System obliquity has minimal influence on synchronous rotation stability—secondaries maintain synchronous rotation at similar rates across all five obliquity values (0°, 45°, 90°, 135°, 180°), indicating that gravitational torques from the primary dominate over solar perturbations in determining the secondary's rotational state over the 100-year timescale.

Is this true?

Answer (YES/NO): YES